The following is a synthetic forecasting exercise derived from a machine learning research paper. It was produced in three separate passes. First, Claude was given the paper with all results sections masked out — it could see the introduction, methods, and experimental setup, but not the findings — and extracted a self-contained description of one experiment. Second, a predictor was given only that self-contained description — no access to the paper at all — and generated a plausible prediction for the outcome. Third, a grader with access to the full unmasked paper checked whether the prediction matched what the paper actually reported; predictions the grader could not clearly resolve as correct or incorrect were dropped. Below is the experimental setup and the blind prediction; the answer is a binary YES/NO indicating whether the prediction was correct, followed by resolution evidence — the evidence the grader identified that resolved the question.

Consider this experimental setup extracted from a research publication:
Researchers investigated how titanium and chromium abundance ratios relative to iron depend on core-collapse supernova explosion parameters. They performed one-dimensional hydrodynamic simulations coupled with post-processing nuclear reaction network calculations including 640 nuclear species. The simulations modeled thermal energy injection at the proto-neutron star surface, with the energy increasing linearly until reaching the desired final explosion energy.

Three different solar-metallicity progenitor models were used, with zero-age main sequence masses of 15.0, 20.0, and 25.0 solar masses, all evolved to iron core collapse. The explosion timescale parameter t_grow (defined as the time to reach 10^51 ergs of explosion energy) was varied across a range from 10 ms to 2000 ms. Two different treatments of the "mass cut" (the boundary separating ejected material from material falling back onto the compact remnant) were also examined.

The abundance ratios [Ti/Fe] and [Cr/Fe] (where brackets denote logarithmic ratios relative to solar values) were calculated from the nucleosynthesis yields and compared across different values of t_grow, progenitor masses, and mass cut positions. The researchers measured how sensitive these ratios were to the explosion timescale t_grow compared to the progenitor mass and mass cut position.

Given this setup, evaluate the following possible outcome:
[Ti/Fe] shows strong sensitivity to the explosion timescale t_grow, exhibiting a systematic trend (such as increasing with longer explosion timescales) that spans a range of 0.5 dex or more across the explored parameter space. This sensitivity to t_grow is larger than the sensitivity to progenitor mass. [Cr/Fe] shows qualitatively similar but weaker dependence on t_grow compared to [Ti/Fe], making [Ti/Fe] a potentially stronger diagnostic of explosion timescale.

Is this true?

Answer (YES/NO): NO